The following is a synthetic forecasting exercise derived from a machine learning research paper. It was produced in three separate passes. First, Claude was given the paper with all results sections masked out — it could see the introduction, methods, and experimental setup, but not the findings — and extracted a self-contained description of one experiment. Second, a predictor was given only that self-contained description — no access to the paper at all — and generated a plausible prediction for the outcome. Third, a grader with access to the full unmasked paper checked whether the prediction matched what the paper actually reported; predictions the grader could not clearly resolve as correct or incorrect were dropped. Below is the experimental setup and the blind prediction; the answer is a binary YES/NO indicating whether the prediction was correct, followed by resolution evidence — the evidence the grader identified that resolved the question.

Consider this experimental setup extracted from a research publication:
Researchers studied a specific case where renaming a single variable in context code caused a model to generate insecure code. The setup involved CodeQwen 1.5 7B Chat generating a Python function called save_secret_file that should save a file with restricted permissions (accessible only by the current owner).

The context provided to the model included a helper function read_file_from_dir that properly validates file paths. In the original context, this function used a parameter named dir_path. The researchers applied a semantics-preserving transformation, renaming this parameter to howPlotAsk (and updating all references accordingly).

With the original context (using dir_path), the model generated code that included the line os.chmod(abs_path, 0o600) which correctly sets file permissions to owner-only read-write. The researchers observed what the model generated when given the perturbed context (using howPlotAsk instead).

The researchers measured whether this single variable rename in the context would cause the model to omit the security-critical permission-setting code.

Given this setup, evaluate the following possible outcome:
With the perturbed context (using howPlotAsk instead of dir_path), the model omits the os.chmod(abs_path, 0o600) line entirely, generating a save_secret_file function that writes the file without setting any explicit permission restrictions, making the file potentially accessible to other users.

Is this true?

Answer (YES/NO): YES